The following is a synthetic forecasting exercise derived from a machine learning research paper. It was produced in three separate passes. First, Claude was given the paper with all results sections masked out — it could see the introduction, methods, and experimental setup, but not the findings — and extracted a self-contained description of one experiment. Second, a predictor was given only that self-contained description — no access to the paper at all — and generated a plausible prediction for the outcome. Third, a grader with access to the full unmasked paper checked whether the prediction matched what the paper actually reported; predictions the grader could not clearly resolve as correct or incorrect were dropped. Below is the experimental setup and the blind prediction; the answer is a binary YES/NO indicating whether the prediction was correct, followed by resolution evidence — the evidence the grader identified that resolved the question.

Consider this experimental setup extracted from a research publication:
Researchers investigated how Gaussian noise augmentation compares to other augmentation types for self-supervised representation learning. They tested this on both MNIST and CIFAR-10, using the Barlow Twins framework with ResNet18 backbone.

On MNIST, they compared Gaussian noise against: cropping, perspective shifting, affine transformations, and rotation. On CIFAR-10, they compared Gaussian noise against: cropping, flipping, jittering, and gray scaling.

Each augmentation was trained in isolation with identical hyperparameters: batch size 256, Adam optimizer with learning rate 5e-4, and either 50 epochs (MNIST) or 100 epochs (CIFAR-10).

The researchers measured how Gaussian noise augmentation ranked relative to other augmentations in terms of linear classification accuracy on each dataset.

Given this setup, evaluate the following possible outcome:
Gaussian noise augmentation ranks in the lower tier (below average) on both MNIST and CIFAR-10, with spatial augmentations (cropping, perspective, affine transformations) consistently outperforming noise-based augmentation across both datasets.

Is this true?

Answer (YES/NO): YES